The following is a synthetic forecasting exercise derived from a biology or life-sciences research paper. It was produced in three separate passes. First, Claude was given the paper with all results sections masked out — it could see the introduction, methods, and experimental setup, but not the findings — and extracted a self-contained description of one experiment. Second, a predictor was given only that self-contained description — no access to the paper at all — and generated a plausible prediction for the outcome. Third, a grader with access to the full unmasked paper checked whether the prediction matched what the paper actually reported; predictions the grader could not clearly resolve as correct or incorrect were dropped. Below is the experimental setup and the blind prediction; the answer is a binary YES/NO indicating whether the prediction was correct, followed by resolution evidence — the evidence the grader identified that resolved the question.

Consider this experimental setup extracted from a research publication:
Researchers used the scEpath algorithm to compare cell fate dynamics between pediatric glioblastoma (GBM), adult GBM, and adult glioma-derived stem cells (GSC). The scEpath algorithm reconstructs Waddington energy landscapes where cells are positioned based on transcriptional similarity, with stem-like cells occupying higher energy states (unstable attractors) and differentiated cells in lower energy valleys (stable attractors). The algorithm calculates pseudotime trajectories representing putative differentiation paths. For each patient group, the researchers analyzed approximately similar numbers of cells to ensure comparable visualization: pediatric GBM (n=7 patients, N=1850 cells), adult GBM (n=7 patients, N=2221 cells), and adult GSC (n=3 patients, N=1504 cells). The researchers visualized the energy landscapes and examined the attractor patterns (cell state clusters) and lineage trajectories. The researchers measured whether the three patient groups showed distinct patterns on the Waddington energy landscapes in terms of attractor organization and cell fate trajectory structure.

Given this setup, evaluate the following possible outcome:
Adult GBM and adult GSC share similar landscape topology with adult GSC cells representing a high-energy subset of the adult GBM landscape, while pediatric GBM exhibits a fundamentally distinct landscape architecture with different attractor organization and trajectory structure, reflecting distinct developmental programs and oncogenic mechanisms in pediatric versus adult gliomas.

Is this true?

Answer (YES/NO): NO